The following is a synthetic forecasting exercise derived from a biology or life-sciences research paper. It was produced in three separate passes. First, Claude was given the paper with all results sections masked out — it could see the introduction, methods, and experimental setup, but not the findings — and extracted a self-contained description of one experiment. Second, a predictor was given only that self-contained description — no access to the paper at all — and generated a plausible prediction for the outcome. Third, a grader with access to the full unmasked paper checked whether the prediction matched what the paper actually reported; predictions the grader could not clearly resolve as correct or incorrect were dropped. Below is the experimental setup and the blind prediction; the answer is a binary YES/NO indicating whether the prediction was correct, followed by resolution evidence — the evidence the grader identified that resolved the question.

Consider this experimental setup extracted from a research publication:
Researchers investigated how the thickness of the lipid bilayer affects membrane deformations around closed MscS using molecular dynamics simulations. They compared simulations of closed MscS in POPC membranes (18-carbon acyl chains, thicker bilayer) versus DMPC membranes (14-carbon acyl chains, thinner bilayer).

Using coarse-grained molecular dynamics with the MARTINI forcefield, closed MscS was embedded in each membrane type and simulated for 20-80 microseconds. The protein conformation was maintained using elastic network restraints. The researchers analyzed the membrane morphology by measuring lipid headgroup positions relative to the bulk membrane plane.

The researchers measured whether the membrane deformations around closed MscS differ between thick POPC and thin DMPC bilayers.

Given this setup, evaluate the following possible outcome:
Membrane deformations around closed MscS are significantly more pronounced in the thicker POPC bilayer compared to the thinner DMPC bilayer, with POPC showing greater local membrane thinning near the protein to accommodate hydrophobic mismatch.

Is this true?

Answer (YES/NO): NO